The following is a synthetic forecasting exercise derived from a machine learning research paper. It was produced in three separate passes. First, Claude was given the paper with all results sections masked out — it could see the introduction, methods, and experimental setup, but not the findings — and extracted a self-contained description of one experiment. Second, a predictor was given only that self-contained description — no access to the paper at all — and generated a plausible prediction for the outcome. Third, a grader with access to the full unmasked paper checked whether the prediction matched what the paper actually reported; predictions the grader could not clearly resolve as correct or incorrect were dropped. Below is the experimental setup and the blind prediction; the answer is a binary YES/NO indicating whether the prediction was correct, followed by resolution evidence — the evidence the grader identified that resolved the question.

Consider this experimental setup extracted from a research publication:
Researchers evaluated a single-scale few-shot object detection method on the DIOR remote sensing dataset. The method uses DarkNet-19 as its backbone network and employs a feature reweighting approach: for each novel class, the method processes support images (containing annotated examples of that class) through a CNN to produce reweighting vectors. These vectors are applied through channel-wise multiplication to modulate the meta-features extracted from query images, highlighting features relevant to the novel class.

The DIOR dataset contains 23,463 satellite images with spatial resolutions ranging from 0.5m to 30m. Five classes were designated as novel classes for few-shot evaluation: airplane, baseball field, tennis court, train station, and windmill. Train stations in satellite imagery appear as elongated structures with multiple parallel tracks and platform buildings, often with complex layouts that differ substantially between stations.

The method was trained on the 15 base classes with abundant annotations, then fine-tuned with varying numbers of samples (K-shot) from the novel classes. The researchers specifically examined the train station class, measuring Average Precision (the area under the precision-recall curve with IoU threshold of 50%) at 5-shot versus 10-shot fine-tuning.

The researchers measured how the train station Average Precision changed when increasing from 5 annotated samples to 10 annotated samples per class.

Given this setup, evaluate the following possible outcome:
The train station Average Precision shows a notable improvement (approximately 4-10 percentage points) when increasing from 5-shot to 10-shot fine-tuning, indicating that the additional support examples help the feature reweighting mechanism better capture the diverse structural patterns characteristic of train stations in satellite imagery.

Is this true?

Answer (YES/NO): NO